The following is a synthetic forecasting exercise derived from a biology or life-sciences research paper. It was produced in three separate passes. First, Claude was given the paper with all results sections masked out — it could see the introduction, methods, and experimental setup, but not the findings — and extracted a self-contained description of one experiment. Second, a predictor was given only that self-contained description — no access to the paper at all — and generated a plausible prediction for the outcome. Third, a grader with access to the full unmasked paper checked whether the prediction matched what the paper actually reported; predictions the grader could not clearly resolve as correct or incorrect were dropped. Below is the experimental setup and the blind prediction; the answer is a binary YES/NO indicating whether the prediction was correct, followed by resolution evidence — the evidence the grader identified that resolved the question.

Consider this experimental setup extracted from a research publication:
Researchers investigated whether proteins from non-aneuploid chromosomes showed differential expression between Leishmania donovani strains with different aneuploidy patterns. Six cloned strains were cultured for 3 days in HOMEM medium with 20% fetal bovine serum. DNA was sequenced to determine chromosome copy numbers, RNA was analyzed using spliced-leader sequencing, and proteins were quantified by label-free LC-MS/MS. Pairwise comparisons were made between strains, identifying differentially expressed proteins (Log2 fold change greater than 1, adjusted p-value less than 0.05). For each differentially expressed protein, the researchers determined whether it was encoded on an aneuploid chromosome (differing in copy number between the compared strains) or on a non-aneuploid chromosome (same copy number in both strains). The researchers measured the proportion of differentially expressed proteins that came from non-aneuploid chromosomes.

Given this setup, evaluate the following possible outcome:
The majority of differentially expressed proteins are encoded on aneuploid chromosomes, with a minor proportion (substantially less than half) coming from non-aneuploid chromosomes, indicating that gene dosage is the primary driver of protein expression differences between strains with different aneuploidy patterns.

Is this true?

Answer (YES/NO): NO